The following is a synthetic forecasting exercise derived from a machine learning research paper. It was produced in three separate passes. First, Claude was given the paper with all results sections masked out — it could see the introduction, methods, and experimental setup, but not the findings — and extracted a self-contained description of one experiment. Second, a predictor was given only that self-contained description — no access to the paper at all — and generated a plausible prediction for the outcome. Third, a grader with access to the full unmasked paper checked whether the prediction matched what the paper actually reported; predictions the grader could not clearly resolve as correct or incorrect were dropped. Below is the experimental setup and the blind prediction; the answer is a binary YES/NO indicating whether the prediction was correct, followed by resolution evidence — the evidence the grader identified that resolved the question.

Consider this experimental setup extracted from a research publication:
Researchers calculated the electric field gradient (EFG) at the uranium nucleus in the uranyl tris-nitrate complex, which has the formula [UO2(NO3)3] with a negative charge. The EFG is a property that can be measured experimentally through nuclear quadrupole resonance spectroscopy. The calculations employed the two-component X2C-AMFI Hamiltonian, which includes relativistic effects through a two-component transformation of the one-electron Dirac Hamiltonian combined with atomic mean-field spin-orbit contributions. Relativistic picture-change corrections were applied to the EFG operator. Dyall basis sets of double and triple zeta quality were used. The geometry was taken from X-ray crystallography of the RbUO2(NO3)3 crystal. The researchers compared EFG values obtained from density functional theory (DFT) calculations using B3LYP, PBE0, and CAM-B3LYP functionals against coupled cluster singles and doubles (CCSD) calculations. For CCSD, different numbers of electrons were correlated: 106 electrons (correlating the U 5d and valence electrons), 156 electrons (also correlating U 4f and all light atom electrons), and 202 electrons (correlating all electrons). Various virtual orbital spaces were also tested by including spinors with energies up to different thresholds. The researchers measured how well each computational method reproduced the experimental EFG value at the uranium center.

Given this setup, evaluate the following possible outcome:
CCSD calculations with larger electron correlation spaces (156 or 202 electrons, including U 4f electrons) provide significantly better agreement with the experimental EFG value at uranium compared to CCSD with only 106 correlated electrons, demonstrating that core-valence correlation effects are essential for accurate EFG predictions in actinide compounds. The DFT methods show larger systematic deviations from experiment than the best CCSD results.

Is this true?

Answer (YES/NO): NO